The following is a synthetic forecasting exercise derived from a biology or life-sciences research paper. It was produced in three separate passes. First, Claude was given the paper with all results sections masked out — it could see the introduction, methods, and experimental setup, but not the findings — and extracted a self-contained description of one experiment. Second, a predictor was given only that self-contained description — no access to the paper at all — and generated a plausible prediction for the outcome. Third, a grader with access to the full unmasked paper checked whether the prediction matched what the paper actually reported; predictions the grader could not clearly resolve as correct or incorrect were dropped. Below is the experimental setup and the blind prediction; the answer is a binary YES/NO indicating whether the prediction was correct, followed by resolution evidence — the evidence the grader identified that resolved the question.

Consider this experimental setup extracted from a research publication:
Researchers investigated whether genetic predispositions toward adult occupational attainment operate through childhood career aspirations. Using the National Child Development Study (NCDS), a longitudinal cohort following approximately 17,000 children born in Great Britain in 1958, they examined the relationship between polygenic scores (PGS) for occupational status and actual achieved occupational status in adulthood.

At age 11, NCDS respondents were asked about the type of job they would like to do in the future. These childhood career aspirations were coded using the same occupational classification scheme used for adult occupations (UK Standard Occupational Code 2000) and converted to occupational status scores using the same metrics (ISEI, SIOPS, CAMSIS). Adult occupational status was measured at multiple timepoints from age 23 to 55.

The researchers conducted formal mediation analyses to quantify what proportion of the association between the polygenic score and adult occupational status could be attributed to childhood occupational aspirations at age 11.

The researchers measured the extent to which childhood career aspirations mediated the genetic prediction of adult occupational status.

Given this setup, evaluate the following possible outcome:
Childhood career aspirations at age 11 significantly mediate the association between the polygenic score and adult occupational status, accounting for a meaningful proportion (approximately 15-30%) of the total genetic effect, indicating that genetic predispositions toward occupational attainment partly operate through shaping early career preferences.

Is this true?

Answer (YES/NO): NO